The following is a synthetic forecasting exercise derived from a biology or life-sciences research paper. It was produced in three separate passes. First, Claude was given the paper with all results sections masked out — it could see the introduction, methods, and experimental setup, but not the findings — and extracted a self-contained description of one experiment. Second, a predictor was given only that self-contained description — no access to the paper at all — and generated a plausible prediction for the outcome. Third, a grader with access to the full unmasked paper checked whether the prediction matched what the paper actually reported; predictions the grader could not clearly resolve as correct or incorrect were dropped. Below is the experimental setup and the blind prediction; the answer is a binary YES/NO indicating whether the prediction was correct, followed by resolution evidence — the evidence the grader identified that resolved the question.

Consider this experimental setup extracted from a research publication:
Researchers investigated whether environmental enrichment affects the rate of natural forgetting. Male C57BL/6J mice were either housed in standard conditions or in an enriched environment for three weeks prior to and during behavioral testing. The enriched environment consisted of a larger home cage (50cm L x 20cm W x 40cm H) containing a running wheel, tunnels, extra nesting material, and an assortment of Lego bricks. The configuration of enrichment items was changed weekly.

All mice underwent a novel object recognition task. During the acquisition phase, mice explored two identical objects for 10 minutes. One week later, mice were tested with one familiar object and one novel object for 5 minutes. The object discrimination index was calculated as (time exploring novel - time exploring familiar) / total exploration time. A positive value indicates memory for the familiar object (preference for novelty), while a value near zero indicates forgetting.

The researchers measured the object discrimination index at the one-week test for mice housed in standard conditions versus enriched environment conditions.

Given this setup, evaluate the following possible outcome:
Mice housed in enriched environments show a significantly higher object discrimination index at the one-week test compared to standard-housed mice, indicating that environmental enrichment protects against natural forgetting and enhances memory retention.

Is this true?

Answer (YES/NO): NO